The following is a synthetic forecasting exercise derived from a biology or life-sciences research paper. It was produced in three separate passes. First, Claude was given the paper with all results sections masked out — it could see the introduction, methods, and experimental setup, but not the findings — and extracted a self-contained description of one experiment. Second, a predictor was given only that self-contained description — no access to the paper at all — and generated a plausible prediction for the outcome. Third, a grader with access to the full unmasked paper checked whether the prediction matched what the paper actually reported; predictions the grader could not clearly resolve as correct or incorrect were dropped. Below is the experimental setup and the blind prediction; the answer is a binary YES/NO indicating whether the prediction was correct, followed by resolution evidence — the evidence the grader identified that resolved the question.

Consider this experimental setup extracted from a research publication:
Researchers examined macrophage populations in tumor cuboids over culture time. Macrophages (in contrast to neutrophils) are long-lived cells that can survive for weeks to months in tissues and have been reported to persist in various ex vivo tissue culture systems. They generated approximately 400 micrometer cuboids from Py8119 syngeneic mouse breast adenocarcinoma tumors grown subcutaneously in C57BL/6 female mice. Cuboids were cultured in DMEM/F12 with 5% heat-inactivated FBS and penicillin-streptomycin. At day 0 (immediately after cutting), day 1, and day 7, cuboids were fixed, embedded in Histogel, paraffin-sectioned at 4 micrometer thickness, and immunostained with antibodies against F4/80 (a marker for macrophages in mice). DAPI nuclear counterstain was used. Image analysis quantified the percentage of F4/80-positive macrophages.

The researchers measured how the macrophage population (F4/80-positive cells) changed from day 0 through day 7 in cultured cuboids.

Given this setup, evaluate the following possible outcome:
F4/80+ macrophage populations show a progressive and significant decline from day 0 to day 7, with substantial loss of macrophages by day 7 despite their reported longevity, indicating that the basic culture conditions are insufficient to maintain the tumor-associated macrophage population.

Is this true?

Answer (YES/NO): NO